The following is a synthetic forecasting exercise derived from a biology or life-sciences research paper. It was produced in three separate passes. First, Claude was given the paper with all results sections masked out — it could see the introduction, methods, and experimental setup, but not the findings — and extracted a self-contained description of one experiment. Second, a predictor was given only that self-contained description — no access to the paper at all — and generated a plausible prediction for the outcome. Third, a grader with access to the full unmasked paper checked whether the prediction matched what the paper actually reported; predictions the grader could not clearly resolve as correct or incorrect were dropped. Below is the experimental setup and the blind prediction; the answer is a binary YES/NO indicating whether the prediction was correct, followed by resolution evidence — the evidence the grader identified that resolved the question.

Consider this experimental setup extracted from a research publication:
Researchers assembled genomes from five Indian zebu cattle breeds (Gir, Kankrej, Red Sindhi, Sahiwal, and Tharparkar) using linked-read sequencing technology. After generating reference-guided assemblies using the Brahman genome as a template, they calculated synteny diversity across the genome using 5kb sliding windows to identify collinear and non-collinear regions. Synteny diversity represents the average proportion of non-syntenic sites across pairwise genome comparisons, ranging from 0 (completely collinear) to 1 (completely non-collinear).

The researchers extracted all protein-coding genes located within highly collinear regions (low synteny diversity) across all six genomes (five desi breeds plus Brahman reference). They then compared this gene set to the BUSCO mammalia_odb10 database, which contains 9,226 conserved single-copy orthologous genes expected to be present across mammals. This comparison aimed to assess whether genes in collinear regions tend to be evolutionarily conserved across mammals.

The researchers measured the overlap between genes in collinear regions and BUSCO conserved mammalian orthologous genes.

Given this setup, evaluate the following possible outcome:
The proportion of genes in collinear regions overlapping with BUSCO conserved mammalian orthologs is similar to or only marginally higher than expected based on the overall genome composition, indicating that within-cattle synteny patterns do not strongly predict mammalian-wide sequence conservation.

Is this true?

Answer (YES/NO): NO